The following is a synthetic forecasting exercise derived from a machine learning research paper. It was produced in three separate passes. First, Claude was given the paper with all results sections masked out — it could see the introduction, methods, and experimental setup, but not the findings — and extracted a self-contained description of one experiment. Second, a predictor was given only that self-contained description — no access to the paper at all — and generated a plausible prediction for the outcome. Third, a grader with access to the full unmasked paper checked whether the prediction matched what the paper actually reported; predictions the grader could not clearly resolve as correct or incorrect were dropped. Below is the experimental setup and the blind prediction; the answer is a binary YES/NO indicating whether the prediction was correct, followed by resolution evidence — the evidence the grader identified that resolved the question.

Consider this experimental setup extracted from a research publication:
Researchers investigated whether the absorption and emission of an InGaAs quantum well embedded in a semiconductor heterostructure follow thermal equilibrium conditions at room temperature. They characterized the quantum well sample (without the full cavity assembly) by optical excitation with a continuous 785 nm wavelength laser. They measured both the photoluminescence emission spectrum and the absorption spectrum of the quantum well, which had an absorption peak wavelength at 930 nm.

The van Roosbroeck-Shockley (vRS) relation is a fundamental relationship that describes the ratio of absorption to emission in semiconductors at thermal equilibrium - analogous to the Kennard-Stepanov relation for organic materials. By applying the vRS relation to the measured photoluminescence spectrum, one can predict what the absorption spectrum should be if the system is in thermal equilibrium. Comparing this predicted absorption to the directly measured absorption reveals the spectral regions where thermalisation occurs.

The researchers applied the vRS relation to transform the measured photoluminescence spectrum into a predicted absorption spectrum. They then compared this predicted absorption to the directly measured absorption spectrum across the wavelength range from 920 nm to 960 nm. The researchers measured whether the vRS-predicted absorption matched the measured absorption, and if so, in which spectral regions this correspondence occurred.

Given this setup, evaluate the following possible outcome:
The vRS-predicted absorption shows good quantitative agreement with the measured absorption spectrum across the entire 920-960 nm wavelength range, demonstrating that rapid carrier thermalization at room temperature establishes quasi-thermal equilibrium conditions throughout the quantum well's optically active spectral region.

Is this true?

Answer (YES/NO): NO